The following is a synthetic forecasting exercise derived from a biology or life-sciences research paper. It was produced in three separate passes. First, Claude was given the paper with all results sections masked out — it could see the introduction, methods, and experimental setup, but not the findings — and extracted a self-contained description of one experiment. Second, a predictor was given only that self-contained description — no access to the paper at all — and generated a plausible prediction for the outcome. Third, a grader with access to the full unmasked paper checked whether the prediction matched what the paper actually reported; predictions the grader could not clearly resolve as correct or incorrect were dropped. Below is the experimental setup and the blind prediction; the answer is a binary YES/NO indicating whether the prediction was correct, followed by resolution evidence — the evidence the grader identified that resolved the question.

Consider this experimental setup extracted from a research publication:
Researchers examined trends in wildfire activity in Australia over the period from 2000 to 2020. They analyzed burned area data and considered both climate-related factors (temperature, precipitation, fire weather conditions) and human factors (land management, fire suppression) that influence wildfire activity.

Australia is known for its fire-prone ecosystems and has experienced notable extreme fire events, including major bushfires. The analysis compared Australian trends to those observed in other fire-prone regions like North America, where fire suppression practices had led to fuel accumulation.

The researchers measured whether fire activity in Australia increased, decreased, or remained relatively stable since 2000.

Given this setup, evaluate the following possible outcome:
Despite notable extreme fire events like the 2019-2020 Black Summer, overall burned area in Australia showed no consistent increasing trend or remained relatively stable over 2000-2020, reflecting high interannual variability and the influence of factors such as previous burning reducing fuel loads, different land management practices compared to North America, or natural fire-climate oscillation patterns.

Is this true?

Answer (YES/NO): YES